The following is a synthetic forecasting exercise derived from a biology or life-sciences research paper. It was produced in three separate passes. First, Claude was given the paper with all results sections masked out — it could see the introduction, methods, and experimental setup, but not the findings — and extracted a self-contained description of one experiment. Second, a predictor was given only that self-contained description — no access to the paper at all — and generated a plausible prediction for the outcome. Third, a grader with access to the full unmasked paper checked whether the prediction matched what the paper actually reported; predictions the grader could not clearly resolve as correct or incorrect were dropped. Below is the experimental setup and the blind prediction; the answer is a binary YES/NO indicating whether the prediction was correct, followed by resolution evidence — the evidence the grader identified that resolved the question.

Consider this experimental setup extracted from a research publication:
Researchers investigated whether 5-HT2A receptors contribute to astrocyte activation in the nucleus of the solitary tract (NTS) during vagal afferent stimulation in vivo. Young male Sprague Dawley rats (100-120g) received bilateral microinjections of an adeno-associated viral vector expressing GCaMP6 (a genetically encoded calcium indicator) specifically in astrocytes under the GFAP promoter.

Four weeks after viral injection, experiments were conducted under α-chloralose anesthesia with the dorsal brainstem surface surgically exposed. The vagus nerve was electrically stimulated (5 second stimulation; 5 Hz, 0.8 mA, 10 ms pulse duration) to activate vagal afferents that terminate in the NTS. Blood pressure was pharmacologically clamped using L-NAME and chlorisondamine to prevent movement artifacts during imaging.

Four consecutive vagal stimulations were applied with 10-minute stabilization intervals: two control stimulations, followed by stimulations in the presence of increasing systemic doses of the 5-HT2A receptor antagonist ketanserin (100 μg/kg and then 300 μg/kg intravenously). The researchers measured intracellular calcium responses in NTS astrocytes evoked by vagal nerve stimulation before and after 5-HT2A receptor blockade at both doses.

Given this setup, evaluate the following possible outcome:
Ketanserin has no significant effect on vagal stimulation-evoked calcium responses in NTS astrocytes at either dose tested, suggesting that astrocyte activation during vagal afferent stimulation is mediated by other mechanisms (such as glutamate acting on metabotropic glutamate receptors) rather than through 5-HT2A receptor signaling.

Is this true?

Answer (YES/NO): NO